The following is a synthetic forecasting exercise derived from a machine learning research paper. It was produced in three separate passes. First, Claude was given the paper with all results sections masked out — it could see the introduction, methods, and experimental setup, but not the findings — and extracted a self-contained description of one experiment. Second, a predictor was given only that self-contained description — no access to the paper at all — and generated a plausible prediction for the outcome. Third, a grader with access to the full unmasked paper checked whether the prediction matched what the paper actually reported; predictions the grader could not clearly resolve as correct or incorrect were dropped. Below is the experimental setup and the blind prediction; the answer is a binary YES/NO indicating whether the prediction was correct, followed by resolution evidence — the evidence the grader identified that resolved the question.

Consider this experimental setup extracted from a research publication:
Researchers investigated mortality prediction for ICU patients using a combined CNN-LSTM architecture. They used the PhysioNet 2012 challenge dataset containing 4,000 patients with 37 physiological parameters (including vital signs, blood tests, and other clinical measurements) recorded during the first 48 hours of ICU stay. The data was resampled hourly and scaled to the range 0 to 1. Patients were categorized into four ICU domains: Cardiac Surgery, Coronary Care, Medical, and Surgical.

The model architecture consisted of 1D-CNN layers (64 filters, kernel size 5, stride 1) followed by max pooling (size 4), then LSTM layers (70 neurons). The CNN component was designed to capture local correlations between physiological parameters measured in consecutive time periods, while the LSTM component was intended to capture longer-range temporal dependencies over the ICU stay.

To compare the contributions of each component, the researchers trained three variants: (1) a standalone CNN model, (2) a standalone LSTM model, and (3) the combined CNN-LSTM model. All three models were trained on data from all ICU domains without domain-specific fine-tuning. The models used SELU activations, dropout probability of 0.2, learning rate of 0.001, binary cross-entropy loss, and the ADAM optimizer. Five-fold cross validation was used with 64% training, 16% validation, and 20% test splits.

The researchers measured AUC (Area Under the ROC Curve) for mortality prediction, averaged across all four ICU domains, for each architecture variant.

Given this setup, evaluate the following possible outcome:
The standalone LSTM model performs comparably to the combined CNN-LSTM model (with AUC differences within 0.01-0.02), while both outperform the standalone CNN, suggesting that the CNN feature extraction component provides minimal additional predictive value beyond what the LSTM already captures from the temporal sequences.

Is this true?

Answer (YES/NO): NO